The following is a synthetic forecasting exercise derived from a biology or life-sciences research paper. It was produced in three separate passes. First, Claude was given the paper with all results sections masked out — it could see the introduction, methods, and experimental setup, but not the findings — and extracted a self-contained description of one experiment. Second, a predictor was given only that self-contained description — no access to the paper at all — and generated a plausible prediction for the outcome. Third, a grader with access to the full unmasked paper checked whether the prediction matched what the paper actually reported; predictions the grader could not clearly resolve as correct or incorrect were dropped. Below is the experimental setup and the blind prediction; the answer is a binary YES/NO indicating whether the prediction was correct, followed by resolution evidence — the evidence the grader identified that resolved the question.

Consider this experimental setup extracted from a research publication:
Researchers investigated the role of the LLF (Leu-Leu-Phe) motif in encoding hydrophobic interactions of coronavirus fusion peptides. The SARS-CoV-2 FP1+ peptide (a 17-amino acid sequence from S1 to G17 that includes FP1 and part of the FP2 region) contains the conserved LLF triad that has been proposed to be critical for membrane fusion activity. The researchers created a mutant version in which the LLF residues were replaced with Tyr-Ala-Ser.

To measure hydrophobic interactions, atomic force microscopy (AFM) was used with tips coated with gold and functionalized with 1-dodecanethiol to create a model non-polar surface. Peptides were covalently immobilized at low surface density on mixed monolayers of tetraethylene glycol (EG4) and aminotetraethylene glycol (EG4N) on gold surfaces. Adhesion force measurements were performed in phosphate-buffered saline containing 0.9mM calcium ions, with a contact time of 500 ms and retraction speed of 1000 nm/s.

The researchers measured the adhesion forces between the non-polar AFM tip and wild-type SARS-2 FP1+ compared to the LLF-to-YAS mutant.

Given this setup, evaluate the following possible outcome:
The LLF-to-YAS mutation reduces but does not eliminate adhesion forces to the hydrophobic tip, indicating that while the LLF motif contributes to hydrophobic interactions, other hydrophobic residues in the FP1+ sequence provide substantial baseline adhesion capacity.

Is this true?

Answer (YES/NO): NO